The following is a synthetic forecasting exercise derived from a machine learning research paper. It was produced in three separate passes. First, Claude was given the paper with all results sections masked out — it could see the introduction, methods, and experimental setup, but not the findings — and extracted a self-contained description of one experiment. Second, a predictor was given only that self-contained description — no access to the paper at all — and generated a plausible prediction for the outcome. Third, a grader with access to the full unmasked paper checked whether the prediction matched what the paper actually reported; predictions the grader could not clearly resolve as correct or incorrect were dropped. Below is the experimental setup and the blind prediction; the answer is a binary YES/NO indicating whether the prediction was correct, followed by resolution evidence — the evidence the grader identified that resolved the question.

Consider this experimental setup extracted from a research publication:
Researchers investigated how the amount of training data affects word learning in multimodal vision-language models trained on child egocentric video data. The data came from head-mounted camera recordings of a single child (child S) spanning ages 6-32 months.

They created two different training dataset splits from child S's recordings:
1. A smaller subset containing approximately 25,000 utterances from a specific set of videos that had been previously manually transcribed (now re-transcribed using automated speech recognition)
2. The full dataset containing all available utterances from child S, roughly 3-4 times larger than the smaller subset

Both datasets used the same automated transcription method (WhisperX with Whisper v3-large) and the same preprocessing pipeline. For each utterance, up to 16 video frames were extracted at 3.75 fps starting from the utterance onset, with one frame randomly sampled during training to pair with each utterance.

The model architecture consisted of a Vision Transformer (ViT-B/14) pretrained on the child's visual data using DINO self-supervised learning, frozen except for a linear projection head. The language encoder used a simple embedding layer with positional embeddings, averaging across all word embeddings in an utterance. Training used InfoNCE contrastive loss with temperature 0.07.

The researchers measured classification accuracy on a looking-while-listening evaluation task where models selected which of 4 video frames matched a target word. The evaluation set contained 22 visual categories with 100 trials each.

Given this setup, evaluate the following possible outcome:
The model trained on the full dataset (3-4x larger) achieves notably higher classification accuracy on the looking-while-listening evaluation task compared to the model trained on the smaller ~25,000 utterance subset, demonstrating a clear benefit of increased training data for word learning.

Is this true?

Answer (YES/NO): NO